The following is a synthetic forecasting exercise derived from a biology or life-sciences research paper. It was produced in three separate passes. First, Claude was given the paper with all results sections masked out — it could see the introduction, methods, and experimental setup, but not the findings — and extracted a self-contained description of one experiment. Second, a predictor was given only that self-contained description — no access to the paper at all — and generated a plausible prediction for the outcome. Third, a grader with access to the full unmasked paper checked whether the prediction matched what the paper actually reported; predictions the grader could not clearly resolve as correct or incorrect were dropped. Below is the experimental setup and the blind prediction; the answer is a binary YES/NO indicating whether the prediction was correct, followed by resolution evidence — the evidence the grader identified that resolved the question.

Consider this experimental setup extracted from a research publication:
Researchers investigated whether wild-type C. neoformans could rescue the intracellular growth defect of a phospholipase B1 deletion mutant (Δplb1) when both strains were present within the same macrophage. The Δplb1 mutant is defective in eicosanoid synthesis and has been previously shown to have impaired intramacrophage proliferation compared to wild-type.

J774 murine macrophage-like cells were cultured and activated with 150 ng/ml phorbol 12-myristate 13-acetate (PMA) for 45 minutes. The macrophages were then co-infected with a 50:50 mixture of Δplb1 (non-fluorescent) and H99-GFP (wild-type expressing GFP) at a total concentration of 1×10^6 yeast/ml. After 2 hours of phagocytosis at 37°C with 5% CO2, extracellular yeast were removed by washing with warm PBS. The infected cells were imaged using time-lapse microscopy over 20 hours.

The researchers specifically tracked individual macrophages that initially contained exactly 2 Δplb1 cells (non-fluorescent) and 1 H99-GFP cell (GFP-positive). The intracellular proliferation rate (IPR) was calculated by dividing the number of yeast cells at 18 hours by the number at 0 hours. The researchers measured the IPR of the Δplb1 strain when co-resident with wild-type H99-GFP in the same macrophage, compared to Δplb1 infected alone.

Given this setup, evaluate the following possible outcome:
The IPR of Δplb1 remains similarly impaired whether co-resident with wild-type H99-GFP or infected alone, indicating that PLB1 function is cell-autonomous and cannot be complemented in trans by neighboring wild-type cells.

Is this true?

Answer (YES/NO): NO